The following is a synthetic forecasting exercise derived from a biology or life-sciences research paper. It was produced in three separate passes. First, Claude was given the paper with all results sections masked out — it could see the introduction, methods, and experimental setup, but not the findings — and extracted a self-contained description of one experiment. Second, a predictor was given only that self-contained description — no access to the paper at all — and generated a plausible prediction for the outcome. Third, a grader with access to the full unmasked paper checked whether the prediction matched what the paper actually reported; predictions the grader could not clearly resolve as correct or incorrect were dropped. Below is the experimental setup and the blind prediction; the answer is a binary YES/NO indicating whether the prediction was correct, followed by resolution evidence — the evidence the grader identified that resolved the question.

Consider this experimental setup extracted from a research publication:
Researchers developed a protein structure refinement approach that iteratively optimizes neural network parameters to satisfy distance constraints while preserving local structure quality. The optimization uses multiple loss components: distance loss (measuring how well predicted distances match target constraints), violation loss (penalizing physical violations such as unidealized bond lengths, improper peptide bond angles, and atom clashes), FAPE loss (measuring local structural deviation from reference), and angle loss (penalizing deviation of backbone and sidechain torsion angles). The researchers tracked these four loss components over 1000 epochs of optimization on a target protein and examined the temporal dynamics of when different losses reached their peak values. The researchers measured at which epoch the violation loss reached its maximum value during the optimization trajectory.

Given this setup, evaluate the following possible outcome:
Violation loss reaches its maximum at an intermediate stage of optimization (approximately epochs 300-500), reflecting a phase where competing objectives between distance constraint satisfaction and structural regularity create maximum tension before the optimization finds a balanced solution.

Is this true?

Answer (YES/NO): NO